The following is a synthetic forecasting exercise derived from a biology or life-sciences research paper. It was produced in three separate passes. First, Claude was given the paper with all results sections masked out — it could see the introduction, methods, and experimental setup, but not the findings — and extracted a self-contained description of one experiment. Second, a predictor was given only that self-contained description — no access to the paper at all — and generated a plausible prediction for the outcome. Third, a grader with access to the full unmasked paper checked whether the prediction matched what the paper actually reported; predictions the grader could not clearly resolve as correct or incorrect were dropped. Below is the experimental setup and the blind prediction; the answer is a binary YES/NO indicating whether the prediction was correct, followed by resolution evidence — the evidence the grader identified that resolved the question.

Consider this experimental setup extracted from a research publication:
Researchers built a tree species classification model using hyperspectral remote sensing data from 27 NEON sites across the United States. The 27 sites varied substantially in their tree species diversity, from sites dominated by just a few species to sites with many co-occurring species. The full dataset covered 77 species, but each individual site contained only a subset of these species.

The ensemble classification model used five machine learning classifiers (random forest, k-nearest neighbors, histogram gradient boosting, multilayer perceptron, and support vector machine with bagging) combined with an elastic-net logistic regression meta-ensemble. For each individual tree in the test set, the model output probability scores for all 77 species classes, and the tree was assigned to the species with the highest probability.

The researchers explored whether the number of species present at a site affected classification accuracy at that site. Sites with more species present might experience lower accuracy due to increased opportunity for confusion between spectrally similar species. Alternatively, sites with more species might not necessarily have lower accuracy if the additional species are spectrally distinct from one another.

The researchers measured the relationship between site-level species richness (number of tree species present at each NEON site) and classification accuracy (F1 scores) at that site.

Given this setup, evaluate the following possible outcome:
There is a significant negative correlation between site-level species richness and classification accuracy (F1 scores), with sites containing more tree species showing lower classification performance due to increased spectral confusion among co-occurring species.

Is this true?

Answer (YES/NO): YES